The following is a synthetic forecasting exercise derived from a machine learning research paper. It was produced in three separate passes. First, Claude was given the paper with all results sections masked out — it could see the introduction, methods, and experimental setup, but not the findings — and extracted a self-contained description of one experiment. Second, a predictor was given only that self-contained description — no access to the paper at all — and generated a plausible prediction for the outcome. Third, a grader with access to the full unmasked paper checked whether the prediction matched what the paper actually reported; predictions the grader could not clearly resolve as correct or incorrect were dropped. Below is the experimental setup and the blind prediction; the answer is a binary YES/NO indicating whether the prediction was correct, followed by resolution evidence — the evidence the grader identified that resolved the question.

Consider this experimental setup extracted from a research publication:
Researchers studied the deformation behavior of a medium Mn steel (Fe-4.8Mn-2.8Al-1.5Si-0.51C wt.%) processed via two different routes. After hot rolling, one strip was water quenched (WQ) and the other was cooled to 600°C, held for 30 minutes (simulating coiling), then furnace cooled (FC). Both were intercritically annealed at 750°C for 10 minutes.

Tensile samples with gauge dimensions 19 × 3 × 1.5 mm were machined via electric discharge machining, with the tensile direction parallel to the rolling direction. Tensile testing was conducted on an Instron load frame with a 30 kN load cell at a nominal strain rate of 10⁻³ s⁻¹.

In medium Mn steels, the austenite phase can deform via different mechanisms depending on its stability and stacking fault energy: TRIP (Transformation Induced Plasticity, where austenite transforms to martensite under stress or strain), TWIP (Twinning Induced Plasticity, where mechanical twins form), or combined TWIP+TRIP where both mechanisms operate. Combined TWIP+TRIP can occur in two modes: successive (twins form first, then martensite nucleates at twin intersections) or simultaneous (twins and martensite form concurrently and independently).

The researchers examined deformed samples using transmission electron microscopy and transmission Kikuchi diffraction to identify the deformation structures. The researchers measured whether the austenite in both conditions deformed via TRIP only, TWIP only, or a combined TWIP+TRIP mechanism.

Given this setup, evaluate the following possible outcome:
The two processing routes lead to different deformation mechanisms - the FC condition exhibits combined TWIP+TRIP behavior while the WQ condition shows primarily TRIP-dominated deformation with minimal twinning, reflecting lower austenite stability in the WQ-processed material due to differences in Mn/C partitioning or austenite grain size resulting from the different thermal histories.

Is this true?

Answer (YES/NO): NO